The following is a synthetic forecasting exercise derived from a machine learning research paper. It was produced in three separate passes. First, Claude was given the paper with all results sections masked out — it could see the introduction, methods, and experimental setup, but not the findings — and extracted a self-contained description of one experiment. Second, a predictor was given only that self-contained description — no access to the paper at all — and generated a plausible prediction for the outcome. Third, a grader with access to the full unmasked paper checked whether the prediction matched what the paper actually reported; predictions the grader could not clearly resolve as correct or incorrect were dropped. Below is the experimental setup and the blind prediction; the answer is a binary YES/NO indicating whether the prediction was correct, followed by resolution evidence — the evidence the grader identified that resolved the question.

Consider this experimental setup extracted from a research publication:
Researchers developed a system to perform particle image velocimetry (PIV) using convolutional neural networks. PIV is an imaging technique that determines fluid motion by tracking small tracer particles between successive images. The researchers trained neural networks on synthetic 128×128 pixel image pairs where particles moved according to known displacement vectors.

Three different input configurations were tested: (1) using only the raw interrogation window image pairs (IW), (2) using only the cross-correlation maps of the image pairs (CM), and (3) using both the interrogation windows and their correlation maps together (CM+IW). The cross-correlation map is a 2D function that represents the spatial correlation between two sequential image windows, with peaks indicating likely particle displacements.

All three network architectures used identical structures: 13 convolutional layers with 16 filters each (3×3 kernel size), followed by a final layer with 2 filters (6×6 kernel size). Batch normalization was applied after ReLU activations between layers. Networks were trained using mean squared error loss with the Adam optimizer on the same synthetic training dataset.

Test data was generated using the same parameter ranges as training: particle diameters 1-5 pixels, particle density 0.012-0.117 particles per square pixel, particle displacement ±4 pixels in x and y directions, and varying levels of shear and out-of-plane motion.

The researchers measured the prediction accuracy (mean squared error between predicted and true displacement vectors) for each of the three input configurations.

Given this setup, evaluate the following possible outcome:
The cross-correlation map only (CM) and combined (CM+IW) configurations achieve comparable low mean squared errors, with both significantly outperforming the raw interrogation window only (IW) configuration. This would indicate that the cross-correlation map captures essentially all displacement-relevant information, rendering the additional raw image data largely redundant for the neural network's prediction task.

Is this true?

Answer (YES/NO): YES